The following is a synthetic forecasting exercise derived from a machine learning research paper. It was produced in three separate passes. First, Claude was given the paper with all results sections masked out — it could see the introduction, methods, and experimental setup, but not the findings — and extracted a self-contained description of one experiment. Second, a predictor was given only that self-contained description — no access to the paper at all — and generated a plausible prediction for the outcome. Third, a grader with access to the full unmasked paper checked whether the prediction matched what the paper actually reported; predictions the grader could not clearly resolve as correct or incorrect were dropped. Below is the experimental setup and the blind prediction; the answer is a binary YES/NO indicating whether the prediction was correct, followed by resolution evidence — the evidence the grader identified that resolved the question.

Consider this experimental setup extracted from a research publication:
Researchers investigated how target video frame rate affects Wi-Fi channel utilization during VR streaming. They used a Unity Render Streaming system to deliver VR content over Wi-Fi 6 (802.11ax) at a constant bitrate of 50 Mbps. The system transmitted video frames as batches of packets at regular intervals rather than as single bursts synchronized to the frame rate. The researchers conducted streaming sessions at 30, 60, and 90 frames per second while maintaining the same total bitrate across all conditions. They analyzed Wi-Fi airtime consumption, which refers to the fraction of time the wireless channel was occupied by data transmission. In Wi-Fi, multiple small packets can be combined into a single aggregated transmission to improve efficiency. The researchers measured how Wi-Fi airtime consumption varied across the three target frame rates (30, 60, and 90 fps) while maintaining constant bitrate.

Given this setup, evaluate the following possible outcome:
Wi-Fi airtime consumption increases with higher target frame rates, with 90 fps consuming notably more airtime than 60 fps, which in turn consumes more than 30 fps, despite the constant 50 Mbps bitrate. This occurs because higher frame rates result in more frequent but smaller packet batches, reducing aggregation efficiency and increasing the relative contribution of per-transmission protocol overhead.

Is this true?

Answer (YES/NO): YES